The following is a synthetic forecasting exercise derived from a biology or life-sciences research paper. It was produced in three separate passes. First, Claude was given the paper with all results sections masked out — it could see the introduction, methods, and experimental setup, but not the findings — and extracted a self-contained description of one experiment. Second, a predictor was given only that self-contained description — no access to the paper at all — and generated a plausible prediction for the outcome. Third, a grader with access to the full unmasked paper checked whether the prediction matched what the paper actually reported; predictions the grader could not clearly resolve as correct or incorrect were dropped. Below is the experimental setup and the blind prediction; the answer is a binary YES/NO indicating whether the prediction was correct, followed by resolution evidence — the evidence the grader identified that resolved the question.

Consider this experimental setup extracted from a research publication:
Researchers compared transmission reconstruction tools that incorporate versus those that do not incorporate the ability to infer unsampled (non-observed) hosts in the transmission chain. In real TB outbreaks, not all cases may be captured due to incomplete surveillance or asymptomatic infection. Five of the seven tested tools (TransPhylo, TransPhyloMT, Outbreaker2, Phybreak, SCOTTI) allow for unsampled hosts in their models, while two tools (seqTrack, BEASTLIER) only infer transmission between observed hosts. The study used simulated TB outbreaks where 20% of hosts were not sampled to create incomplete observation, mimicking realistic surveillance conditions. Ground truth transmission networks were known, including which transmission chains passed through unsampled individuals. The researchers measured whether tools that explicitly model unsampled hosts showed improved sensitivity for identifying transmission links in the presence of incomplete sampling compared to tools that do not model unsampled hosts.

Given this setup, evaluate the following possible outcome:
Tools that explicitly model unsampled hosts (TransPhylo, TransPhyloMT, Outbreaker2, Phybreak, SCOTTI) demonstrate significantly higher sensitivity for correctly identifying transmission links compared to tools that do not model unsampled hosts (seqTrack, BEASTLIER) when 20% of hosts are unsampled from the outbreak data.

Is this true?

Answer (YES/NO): NO